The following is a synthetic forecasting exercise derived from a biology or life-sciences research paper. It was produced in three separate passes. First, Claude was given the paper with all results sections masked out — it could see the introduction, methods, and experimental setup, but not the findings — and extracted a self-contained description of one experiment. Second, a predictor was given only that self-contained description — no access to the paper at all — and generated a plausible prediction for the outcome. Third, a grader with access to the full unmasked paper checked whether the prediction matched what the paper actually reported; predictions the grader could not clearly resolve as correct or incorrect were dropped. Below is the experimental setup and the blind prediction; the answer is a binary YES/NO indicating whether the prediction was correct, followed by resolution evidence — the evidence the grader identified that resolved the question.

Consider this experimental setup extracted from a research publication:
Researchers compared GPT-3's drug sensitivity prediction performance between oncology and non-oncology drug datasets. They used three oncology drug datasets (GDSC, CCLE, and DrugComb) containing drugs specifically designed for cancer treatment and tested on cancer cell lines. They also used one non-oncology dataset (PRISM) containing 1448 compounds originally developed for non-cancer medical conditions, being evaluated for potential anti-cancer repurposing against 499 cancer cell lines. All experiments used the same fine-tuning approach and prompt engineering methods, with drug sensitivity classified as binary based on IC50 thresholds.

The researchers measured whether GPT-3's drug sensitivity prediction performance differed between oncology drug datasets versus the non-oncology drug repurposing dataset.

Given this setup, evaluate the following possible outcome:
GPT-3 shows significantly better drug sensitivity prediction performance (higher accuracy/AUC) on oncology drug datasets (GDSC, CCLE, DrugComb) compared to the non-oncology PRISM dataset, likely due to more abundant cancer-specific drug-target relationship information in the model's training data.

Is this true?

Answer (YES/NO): NO